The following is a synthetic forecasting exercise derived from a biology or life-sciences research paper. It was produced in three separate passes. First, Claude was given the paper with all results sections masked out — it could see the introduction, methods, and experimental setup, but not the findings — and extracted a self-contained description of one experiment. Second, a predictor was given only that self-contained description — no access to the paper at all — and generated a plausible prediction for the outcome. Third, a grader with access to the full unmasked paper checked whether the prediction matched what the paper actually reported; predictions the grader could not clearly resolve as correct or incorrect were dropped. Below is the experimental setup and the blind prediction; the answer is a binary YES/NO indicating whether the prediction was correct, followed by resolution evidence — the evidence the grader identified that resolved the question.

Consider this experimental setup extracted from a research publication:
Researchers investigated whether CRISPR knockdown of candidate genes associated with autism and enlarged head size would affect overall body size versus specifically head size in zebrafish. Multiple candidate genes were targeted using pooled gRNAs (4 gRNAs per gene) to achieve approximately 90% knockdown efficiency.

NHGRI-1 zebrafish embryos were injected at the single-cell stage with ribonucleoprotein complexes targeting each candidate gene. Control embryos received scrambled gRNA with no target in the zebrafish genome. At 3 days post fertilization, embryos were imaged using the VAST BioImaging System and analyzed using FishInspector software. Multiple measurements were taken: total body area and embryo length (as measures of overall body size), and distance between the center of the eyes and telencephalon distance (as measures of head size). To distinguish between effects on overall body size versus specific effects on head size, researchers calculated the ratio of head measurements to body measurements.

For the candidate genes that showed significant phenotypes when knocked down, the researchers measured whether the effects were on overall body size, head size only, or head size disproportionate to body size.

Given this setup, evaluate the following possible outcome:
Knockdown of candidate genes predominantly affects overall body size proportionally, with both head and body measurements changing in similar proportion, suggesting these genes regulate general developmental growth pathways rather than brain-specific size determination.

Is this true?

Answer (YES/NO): NO